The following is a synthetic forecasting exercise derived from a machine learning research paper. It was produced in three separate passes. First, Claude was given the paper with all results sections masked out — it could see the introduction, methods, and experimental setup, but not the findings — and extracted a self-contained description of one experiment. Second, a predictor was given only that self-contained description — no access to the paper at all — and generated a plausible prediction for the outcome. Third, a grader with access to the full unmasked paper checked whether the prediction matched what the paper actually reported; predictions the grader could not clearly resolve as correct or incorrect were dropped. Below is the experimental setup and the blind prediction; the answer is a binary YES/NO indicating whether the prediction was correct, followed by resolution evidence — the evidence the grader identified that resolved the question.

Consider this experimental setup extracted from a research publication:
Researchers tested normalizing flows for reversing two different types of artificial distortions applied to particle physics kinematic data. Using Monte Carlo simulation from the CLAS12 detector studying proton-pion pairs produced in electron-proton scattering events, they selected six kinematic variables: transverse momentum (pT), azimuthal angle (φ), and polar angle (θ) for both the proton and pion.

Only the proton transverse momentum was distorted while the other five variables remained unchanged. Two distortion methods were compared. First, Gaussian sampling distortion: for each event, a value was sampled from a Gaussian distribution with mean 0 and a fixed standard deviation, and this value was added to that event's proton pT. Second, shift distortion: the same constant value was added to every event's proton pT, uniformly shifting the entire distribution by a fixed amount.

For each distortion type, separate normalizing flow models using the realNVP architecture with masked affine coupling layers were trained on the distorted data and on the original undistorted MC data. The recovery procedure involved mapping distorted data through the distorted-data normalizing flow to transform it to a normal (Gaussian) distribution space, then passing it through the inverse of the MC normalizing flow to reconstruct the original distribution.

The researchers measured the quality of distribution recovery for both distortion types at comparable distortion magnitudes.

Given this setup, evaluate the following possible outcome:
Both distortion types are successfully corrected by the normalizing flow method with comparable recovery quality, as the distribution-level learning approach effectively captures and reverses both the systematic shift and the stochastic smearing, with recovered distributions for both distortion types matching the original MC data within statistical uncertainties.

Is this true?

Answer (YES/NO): NO